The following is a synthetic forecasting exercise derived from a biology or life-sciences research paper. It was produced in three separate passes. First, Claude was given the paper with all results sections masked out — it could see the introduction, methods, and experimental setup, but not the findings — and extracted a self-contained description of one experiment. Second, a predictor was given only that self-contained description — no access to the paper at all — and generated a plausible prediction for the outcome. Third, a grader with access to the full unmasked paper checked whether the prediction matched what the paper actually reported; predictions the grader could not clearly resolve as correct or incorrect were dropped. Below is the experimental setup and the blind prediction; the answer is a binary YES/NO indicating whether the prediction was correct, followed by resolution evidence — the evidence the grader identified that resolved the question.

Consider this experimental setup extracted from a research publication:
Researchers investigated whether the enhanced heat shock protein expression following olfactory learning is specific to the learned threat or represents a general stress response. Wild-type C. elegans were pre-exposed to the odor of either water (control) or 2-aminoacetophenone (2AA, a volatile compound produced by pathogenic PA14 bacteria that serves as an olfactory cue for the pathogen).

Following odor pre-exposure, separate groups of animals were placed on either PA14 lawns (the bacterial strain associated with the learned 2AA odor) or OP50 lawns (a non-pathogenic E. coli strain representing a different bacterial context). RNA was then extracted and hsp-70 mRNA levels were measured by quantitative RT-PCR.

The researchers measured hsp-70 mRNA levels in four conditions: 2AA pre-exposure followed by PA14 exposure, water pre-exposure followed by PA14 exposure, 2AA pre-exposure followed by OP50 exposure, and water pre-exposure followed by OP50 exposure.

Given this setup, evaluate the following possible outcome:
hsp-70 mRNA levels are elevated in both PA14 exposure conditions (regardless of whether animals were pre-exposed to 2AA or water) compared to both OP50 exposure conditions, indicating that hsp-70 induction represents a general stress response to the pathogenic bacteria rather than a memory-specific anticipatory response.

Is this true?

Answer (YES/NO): NO